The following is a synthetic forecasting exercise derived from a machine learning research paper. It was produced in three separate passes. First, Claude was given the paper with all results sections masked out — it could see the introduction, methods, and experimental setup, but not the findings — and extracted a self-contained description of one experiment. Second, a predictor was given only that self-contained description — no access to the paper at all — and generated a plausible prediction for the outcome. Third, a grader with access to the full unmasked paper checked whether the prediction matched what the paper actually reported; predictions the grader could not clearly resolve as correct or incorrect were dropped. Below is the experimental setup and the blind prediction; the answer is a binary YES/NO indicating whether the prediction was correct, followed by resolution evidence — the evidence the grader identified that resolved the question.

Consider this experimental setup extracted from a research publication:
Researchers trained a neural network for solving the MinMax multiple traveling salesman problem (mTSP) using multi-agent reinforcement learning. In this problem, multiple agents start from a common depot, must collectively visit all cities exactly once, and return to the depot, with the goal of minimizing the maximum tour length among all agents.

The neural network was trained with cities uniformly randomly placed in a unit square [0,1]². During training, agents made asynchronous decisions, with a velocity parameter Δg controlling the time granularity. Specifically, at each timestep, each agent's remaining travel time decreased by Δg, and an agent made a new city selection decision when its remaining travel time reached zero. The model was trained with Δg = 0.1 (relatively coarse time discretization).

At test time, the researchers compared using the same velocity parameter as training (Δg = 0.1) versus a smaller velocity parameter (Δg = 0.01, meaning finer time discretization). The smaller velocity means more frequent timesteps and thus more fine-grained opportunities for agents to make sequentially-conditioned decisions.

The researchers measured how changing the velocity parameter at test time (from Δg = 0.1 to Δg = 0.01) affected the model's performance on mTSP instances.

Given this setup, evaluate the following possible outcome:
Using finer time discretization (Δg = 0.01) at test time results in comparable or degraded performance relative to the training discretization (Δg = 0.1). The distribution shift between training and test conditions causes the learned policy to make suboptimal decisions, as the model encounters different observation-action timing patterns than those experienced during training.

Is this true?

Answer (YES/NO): NO